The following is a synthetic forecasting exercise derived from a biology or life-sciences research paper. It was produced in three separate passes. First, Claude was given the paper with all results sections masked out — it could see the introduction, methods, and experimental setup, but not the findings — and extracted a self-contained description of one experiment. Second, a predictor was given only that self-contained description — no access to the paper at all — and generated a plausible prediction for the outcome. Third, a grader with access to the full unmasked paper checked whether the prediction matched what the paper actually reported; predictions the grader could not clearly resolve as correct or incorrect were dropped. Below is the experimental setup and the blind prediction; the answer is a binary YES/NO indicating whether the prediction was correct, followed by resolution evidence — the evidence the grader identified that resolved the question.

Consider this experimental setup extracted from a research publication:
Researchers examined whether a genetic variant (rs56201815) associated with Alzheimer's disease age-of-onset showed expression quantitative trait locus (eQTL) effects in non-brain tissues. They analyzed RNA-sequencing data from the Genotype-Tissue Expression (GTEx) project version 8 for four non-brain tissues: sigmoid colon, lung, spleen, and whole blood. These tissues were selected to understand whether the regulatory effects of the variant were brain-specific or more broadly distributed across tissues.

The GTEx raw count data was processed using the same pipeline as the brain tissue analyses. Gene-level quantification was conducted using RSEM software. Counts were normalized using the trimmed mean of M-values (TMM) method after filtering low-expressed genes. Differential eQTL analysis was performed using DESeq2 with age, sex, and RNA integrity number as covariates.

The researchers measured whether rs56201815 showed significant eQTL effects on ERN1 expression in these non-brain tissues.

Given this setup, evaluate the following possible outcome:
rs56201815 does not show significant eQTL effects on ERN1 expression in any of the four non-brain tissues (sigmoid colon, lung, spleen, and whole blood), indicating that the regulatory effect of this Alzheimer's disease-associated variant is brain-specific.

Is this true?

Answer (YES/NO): YES